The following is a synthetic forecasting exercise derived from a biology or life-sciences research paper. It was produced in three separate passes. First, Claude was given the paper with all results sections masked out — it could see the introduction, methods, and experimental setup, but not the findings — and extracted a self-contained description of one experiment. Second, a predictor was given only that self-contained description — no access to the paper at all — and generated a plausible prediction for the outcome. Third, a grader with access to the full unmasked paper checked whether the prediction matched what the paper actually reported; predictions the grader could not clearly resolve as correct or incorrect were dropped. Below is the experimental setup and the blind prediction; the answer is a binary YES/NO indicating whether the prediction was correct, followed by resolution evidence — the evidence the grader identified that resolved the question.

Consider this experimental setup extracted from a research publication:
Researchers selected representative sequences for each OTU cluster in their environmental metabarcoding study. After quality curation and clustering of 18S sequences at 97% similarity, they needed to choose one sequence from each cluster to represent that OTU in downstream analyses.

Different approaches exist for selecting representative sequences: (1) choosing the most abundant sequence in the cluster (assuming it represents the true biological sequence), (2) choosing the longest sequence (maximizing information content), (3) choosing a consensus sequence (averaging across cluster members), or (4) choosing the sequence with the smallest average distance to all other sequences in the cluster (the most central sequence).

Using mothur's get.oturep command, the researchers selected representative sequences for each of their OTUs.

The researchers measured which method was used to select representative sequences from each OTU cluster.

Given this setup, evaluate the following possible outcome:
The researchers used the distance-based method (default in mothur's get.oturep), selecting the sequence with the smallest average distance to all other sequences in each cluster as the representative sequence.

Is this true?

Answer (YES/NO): YES